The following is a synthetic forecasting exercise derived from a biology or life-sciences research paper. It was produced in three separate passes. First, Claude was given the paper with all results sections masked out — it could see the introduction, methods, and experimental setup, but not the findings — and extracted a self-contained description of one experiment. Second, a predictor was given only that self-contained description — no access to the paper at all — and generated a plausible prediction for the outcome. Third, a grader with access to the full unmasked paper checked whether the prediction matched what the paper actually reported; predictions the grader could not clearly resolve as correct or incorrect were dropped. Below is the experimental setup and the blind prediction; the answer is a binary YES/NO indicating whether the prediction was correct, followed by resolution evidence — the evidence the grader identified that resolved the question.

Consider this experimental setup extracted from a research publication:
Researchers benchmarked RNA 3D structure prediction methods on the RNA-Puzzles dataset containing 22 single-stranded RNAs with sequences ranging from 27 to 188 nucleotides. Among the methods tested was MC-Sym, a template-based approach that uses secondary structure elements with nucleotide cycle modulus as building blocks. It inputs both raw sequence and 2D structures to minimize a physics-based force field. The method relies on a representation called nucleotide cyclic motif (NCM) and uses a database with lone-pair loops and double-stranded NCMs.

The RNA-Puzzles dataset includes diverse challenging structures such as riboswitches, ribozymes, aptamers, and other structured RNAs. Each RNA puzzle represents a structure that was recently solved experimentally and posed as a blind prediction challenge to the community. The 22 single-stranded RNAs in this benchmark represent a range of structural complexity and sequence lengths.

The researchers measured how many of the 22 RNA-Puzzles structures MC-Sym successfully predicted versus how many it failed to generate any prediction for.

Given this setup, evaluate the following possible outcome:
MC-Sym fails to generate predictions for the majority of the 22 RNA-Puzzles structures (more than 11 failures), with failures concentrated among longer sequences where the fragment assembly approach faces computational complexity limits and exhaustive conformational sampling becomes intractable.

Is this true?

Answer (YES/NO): NO